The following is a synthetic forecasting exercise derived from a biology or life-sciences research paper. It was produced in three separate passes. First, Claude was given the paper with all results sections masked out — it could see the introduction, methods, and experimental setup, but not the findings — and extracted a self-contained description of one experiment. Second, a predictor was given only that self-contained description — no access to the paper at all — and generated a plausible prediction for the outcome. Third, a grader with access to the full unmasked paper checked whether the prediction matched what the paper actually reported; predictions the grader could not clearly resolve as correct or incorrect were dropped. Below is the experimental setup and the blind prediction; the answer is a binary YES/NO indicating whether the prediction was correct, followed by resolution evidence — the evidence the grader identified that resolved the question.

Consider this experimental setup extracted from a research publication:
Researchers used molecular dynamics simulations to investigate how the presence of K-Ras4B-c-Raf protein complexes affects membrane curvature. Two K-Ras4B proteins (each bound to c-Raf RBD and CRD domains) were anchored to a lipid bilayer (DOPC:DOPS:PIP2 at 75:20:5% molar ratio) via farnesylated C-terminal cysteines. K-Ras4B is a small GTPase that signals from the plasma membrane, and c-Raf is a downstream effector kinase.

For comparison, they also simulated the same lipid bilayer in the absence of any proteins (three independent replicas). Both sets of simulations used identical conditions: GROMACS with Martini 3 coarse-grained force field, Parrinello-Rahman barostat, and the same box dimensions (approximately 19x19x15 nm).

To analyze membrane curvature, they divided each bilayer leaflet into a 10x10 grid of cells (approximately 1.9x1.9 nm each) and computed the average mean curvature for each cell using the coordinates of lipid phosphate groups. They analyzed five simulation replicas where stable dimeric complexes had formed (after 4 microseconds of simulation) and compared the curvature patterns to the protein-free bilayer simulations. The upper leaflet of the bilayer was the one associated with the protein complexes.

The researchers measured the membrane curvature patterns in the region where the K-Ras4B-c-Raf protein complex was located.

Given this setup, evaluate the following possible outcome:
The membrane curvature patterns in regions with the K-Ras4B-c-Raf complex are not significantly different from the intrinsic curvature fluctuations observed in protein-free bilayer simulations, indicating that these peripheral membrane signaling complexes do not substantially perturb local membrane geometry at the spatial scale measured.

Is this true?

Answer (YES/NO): NO